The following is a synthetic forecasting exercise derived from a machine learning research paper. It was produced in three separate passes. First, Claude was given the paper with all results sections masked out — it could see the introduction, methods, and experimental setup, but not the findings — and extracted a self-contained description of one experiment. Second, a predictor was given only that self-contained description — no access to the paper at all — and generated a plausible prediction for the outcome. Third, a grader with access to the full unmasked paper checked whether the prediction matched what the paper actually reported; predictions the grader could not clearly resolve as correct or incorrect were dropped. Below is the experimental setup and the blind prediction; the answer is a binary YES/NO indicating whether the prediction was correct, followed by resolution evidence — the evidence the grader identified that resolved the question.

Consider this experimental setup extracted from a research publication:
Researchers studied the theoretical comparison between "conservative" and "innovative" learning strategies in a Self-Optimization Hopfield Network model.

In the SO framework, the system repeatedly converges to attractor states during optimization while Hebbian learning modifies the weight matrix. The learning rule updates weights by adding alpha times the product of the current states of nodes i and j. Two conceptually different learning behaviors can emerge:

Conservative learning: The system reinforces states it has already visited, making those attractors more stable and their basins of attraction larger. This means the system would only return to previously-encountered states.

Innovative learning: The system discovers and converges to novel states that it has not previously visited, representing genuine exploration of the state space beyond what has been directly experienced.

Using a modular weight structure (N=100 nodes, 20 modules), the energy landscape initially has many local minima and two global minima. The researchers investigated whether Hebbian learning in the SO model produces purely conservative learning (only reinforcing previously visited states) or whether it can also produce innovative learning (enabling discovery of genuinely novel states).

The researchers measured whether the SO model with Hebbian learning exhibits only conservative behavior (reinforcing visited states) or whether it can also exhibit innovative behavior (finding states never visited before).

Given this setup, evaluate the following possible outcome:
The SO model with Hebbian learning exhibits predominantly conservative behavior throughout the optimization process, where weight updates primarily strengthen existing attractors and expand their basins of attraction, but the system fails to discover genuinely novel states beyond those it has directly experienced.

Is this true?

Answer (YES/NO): NO